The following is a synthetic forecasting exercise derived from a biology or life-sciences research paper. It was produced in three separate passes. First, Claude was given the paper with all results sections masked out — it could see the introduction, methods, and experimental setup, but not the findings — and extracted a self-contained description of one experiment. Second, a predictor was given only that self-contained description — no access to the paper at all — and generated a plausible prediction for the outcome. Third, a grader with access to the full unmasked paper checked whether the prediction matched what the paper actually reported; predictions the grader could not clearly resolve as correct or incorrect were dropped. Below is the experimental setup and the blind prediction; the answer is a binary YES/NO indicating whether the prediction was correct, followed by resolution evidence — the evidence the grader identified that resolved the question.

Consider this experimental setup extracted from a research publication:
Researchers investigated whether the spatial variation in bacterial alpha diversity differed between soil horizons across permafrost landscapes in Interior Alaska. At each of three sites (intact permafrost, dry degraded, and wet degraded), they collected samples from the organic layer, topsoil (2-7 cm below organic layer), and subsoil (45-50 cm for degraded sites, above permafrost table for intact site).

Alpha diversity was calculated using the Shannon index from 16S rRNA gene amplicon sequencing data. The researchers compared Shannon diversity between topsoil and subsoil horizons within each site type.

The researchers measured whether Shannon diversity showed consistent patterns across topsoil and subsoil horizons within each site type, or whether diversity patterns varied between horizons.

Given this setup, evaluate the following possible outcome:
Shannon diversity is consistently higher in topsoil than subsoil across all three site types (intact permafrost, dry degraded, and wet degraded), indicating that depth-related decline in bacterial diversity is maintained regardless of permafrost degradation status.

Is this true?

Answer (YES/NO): NO